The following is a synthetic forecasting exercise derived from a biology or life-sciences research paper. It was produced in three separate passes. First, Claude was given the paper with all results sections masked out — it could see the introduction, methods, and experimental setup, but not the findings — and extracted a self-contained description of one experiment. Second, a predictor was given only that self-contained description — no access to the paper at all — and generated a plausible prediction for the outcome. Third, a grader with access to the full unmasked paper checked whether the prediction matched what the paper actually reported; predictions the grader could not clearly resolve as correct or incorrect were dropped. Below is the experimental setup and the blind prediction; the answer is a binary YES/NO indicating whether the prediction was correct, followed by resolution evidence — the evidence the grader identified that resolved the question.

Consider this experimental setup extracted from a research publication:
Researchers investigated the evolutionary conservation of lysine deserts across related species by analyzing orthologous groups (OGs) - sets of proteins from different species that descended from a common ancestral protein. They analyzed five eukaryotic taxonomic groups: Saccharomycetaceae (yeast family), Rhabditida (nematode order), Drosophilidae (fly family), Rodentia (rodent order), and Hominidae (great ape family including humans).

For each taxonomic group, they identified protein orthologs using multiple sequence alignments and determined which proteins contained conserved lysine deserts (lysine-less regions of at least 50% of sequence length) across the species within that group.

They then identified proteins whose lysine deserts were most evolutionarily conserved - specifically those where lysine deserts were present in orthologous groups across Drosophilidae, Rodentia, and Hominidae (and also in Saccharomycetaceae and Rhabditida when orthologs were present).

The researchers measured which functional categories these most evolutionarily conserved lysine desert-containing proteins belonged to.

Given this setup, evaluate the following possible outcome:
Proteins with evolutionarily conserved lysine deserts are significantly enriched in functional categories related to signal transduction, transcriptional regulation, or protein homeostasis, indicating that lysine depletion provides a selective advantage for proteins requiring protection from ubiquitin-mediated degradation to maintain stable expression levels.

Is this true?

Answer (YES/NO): YES